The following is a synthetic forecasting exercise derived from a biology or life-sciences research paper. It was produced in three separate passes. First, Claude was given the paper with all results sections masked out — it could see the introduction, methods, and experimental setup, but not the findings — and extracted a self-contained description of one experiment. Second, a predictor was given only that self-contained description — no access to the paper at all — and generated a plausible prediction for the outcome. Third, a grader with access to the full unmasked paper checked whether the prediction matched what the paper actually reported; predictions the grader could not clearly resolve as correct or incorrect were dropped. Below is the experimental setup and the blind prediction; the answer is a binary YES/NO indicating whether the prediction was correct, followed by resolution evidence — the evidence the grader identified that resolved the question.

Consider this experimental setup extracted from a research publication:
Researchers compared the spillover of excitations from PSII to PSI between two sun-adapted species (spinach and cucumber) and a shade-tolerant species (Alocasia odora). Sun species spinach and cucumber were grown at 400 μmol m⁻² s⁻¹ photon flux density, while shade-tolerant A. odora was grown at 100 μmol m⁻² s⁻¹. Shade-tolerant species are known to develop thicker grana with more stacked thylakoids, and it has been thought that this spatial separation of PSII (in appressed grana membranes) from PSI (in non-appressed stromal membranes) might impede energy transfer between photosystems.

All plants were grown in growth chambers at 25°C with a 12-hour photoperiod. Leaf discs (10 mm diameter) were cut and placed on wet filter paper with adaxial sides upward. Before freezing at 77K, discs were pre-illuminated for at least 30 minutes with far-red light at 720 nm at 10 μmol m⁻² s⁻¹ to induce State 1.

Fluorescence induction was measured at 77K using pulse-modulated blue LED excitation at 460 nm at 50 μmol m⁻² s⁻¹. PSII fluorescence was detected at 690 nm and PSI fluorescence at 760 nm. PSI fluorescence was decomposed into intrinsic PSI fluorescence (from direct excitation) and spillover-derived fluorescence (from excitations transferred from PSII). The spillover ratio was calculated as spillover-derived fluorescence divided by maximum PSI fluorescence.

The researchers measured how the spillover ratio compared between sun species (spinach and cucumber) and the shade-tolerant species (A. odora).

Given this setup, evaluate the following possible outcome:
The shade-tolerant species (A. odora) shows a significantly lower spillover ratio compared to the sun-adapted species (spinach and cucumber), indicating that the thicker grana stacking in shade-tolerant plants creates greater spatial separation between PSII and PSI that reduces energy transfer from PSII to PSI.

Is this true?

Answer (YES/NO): NO